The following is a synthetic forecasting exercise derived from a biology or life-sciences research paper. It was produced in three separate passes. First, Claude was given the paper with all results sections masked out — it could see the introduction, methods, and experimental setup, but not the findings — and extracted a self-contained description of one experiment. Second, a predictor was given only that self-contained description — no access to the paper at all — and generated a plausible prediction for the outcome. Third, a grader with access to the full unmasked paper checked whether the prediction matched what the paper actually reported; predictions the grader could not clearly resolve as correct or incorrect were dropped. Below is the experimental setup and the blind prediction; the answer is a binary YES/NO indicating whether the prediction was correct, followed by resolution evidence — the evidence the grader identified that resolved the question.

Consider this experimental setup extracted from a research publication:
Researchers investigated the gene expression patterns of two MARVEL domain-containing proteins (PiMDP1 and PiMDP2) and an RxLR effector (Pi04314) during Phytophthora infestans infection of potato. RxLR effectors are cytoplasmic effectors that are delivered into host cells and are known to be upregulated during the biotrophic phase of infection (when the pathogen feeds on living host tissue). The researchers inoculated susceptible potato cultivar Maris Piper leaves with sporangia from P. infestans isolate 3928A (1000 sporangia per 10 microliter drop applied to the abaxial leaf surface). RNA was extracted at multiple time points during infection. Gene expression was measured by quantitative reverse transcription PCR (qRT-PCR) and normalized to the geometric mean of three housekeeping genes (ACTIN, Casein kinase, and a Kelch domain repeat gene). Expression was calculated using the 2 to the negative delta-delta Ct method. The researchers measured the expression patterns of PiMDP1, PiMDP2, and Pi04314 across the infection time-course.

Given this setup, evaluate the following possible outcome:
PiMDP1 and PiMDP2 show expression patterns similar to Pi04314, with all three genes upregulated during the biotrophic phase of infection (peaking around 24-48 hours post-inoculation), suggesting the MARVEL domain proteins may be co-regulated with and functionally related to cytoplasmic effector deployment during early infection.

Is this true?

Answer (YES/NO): NO